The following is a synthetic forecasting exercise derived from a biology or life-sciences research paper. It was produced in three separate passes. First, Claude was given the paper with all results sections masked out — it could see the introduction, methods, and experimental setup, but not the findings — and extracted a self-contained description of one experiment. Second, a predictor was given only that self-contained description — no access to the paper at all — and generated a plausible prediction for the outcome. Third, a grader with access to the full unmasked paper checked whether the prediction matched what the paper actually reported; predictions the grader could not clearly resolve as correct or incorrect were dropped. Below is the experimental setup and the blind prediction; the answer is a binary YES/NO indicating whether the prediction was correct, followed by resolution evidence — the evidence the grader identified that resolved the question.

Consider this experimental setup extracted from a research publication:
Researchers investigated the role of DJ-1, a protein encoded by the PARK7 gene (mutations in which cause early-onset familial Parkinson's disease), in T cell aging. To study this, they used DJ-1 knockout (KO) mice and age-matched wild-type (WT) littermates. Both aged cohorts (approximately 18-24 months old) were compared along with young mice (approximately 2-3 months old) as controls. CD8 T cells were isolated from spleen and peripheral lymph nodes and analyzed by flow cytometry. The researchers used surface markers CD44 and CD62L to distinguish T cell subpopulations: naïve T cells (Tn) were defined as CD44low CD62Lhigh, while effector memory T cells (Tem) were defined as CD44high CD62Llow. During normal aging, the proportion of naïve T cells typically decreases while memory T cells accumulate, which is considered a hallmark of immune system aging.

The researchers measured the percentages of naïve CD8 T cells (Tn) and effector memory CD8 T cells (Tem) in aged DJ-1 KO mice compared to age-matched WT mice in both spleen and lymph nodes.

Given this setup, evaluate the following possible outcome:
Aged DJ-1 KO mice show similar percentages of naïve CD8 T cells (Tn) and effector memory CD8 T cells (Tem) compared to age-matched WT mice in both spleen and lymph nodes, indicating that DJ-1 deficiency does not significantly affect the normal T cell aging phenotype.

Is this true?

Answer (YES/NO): NO